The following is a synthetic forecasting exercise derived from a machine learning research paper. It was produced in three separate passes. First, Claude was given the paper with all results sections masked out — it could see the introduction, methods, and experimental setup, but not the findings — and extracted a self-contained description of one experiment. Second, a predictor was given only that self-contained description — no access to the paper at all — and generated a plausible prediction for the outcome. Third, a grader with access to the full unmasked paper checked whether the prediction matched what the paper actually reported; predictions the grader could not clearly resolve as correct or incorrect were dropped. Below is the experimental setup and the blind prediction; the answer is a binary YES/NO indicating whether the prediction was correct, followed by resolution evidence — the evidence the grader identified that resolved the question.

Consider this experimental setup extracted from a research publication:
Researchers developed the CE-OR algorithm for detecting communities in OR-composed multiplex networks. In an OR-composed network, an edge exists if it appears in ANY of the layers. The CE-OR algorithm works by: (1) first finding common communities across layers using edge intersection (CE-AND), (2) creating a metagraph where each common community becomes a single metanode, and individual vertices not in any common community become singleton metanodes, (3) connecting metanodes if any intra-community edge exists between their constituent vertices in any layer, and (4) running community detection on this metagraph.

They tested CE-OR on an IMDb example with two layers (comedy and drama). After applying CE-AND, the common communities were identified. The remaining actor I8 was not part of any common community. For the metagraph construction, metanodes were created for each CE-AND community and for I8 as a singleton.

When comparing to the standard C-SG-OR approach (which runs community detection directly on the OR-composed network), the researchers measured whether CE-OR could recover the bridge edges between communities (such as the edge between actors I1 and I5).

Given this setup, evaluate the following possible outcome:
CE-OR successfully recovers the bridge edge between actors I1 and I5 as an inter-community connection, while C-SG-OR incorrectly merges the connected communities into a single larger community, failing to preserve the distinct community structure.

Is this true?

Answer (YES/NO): NO